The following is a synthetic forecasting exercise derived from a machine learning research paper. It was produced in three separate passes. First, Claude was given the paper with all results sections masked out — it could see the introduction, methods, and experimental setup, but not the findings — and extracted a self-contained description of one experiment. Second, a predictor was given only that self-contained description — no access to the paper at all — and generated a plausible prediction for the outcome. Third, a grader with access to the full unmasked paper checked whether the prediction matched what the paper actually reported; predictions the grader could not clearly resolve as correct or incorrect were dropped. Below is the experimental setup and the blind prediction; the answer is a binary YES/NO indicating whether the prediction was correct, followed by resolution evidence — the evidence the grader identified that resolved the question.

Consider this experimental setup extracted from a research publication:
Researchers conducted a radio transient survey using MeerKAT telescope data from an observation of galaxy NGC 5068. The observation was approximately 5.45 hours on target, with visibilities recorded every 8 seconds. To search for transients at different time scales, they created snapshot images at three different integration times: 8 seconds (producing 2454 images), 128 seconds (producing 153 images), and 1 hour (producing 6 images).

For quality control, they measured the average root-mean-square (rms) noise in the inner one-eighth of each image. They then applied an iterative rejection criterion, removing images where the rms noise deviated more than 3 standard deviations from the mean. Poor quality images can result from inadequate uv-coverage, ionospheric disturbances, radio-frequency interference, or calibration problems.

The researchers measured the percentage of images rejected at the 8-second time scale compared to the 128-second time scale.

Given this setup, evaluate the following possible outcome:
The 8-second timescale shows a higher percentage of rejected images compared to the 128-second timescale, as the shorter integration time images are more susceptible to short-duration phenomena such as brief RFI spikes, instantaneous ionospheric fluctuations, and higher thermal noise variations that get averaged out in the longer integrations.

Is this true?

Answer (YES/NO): NO